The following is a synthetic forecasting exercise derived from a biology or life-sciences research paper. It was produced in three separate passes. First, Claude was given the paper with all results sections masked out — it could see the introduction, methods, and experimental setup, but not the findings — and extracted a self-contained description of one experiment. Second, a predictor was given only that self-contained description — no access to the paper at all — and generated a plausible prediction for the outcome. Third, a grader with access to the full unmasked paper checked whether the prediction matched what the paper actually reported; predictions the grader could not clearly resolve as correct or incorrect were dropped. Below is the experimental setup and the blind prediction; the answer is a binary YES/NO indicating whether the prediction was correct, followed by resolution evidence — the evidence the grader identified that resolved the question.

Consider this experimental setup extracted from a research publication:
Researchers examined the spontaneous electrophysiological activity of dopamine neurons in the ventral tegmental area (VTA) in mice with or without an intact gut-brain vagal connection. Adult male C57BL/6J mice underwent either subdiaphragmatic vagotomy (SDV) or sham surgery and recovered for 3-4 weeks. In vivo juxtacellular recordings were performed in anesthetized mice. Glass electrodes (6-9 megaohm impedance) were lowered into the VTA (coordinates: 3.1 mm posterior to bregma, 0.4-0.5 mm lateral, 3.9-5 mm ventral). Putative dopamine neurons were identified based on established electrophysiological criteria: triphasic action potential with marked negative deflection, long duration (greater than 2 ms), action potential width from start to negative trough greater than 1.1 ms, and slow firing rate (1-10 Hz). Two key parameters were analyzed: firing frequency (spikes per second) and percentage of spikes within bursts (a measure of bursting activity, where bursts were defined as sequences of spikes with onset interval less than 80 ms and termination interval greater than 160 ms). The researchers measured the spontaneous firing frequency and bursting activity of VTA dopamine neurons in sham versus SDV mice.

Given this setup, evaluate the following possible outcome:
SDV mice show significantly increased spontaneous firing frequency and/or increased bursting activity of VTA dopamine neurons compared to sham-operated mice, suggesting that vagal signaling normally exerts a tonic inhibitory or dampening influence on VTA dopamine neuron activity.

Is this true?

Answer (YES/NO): NO